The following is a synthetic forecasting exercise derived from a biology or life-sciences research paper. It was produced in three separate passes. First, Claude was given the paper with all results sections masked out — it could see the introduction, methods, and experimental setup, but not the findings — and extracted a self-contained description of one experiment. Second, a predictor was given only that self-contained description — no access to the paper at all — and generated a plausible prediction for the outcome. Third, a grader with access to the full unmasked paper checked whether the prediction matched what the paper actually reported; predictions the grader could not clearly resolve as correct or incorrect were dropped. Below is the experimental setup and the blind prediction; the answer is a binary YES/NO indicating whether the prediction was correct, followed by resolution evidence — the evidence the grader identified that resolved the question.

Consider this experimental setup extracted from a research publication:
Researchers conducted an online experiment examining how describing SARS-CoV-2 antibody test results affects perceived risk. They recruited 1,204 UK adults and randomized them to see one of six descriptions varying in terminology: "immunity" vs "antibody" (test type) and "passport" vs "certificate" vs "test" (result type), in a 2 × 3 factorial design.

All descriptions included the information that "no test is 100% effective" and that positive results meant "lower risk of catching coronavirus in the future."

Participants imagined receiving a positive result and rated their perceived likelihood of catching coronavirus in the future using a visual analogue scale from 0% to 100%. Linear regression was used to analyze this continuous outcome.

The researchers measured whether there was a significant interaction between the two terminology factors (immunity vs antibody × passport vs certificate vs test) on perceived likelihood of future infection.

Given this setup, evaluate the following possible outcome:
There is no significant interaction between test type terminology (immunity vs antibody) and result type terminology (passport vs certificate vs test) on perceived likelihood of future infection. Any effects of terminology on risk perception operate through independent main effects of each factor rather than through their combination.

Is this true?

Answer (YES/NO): NO